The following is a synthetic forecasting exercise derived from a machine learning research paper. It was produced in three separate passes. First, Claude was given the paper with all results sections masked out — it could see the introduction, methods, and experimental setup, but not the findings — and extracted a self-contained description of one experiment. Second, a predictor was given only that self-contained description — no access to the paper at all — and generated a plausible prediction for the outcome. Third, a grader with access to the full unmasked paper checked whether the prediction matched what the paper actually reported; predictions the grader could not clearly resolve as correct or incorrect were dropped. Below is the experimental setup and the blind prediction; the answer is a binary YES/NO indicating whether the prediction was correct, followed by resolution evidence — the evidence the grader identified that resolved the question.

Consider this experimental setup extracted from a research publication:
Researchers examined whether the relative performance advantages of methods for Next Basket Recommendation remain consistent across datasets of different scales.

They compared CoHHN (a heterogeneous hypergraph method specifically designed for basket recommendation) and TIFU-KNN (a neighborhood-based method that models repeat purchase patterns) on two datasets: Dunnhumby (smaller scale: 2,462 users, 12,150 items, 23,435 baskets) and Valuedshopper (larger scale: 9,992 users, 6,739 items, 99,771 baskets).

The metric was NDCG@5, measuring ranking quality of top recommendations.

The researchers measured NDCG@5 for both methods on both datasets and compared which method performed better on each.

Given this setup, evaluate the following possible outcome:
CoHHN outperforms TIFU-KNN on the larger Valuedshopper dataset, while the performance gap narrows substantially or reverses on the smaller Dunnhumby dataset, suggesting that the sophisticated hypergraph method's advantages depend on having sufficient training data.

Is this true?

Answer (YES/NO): NO